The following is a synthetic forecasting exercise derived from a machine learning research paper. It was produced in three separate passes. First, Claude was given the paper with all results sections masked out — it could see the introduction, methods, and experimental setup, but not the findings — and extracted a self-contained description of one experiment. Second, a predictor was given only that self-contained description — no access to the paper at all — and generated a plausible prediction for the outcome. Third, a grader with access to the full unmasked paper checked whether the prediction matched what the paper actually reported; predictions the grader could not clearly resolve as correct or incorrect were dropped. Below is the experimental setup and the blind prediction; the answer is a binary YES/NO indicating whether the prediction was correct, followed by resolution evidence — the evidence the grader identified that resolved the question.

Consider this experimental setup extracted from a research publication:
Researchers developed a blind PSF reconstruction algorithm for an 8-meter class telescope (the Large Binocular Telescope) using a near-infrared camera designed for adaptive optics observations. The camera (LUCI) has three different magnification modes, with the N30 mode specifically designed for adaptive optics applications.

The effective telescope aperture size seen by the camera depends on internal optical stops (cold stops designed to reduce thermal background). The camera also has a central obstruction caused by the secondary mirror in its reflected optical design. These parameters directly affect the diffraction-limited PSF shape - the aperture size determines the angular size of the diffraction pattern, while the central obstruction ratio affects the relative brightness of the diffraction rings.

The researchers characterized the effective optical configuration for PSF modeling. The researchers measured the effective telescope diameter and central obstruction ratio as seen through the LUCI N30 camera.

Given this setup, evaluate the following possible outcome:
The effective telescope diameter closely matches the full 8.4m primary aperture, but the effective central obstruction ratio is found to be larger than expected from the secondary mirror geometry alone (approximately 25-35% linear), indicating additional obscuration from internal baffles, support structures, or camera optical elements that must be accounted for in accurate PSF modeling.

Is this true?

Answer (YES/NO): NO